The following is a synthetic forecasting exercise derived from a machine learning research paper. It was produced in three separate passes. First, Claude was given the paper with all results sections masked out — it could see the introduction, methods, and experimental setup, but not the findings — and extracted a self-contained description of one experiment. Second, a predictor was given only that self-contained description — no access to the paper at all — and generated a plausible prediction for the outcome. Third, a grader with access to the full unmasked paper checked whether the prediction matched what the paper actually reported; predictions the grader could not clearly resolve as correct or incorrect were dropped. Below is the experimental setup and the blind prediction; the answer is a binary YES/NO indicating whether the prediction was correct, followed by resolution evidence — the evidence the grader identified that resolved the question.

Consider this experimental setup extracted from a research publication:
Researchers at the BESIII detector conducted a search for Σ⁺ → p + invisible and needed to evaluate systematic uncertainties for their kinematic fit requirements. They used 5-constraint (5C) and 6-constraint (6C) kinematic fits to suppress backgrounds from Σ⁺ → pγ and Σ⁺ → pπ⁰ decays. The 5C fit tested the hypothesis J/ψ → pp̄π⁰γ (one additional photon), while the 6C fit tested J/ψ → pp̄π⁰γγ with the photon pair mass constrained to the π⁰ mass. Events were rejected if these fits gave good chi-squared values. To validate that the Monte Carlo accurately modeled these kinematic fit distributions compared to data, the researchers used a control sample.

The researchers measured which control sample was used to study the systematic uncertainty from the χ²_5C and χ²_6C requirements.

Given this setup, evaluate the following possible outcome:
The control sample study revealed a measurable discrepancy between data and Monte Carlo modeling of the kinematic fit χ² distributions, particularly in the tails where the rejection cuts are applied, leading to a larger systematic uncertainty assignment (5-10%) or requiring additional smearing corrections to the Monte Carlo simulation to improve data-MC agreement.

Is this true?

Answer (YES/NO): NO